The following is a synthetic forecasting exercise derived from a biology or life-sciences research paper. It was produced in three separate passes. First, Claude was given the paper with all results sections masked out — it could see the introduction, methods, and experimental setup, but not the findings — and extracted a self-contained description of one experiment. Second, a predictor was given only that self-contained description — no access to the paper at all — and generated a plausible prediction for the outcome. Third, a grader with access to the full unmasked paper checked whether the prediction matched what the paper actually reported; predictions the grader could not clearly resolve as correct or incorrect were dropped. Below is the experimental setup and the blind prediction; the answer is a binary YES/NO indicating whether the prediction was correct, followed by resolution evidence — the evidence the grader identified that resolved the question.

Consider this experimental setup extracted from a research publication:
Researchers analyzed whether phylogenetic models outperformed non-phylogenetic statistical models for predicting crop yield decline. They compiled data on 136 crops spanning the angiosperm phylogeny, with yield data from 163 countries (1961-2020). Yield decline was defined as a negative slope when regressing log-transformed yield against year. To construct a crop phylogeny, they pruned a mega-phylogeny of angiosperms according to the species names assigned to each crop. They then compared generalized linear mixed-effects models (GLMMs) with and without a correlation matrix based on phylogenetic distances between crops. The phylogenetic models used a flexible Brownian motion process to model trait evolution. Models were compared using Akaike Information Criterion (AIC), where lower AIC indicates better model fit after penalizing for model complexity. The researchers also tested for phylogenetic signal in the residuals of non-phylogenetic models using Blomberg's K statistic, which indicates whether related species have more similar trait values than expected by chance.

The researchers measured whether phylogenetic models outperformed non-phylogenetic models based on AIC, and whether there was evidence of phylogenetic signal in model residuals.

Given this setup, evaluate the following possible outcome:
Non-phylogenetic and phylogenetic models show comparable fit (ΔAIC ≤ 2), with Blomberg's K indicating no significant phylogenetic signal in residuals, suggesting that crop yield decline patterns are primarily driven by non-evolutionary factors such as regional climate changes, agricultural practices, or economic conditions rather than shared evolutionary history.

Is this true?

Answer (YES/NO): NO